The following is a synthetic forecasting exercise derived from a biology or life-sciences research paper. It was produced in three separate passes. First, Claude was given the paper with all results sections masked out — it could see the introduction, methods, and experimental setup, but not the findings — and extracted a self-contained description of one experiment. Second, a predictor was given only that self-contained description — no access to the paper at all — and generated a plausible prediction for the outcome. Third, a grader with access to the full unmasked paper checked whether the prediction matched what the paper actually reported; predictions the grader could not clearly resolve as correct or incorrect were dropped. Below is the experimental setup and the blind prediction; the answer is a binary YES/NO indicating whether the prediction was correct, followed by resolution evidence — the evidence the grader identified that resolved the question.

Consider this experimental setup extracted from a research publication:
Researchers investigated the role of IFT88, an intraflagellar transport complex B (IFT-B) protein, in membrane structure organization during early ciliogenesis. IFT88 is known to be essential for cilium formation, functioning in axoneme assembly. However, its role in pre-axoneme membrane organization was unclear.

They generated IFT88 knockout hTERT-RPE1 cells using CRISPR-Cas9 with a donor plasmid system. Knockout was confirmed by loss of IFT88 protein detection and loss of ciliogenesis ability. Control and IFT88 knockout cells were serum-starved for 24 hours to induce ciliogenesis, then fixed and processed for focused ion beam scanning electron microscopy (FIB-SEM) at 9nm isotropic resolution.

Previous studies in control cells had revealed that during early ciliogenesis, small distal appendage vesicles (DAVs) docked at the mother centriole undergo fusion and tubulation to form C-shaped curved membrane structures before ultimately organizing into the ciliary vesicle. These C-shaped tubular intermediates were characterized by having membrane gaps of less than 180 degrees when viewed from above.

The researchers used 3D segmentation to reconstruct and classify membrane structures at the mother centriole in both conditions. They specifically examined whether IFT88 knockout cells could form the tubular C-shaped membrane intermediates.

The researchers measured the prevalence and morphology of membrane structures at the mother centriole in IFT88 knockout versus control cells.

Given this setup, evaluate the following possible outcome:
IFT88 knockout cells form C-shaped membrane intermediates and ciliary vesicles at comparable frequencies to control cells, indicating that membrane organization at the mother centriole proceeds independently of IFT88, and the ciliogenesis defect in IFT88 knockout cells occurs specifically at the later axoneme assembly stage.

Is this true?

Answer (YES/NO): NO